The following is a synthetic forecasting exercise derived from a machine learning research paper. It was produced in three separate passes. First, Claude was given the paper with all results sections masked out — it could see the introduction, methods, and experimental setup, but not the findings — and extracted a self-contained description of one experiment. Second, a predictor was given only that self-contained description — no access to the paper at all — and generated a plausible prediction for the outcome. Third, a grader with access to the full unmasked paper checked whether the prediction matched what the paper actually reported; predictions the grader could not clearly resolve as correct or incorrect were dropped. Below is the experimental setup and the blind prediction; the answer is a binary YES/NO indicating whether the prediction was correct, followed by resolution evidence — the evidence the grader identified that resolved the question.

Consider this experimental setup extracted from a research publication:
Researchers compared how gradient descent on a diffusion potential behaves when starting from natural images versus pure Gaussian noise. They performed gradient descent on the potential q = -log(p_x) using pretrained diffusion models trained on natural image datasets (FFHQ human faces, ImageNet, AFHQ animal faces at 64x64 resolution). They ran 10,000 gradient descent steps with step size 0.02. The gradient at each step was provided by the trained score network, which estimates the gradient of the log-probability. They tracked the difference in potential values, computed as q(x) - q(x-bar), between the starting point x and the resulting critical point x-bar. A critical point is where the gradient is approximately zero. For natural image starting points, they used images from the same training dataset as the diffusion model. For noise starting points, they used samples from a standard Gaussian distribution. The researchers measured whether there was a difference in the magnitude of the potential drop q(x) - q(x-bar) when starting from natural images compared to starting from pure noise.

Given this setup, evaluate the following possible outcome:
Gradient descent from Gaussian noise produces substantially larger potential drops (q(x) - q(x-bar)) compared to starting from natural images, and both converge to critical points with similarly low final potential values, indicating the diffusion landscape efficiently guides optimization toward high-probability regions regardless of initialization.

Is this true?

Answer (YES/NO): NO